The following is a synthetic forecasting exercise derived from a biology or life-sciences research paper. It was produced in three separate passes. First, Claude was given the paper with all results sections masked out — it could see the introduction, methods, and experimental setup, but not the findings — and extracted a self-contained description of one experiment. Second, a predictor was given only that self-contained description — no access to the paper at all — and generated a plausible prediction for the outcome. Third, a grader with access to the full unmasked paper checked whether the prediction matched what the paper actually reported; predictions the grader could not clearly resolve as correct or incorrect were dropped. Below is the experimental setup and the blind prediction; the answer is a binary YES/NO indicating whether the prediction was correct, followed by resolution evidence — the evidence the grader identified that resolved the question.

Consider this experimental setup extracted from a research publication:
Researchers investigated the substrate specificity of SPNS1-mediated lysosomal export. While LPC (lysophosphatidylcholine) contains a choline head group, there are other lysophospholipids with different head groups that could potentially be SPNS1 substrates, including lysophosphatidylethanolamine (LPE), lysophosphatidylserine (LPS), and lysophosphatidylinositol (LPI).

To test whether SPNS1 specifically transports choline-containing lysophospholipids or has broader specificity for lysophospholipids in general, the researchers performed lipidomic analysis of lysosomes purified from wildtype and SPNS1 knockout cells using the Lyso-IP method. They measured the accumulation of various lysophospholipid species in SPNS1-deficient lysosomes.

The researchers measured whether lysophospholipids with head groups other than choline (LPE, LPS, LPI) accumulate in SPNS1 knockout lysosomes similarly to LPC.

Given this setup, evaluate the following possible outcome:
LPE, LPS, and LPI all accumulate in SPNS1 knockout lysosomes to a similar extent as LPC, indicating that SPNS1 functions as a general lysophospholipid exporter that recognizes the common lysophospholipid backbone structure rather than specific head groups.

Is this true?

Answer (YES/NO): NO